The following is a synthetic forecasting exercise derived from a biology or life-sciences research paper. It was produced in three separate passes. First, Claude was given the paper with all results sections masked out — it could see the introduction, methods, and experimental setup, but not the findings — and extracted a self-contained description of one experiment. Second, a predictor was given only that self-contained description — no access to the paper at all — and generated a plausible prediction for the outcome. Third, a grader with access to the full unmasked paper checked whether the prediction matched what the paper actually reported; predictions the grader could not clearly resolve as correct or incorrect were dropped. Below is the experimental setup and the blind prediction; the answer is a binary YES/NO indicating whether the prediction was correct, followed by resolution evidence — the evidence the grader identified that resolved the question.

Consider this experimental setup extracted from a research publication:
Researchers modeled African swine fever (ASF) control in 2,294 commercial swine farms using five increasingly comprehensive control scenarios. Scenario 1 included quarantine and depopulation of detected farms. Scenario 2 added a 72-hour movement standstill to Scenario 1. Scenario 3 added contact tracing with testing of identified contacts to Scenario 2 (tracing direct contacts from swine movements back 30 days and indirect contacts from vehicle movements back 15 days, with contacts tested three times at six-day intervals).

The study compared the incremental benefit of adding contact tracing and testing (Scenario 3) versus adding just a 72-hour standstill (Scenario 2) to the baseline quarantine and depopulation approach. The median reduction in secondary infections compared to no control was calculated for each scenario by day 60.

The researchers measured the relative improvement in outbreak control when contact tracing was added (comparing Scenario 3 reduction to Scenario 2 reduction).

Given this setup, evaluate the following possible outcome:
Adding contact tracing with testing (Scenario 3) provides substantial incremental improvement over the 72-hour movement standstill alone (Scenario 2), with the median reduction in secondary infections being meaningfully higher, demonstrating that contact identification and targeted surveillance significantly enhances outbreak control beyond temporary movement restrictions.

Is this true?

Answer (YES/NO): YES